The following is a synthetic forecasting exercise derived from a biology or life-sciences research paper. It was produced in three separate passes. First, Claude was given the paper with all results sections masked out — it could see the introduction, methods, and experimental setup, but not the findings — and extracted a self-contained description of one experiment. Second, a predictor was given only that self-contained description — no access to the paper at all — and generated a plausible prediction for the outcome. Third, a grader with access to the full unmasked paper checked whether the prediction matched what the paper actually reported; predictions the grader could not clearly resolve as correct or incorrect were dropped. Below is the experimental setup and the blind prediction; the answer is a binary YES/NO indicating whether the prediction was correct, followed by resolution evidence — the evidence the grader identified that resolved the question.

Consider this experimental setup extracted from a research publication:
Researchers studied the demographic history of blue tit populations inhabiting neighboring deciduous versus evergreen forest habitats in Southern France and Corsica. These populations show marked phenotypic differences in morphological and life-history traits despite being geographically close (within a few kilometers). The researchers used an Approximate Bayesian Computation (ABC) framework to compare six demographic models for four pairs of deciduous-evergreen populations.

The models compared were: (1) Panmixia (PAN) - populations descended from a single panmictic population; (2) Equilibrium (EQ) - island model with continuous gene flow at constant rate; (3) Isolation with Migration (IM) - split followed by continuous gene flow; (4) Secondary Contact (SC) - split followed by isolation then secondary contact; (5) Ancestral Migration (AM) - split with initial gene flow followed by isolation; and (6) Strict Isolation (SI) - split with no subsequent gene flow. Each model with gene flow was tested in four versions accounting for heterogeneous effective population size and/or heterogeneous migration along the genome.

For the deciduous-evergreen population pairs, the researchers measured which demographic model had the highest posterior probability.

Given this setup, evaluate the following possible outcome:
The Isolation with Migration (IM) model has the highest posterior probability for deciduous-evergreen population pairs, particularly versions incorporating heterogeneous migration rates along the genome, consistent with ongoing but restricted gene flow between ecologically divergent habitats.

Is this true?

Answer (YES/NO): NO